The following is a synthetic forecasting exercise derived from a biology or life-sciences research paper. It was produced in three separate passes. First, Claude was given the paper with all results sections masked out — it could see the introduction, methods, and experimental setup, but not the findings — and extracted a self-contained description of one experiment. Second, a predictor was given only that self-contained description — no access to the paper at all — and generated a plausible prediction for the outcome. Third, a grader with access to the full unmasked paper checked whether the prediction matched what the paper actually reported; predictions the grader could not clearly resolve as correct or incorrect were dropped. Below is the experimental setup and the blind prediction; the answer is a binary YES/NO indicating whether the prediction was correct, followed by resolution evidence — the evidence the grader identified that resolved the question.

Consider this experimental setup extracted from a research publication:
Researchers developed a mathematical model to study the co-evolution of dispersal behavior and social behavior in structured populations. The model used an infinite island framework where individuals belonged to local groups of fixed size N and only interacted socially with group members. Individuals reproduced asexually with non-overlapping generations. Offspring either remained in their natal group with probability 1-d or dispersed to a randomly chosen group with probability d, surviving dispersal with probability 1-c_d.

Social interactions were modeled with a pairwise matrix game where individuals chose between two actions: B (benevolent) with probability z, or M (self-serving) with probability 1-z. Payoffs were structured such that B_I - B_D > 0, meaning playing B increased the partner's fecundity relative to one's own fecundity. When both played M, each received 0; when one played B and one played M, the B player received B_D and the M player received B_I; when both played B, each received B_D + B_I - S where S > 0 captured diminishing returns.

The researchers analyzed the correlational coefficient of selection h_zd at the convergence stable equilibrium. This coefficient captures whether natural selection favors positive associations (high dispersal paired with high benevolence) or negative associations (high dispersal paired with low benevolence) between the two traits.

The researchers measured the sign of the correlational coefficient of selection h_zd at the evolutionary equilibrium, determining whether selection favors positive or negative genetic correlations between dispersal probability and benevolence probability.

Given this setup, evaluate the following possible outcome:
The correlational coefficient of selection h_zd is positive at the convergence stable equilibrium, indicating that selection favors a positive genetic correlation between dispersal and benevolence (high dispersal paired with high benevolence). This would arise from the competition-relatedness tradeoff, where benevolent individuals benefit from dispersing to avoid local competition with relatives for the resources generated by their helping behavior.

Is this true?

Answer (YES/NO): NO